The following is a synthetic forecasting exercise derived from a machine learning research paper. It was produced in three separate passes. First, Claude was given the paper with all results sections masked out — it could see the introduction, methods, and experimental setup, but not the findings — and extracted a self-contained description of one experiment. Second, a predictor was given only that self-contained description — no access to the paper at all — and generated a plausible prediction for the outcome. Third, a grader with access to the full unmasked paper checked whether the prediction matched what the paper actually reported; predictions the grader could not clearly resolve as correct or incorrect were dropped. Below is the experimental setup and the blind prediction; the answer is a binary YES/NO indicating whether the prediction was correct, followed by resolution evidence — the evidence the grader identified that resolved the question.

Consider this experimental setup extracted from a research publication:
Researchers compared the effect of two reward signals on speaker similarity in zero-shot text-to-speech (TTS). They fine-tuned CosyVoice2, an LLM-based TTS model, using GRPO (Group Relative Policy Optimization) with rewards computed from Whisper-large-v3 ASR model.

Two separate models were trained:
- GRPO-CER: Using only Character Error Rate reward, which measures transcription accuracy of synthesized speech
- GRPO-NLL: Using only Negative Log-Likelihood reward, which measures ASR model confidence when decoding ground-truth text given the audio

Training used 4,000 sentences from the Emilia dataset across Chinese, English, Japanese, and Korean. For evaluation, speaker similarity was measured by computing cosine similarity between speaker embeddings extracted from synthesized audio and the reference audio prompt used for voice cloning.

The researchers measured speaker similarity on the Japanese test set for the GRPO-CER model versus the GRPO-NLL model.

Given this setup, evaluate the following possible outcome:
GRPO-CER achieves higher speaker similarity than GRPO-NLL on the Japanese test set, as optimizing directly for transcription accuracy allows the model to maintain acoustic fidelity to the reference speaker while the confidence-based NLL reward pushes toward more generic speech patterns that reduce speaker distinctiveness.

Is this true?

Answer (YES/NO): NO